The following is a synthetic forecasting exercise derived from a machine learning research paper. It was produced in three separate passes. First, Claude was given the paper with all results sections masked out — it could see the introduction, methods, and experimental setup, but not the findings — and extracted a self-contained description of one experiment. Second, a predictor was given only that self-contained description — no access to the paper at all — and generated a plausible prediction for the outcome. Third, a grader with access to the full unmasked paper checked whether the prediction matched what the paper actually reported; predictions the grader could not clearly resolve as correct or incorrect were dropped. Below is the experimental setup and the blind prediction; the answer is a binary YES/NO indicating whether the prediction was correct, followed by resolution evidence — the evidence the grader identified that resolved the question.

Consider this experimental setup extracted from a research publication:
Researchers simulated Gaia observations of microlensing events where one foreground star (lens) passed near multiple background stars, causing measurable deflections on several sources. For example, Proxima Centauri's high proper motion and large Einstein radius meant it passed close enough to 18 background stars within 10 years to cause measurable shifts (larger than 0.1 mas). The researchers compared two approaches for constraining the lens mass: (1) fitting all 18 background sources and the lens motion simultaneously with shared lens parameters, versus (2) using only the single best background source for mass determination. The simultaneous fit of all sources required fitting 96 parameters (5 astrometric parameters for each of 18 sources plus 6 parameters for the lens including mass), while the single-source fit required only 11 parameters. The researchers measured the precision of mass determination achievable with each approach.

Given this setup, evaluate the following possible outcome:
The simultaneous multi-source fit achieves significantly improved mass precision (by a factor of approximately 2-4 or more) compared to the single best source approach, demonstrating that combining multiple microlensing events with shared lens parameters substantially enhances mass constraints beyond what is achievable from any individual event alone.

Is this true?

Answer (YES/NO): NO